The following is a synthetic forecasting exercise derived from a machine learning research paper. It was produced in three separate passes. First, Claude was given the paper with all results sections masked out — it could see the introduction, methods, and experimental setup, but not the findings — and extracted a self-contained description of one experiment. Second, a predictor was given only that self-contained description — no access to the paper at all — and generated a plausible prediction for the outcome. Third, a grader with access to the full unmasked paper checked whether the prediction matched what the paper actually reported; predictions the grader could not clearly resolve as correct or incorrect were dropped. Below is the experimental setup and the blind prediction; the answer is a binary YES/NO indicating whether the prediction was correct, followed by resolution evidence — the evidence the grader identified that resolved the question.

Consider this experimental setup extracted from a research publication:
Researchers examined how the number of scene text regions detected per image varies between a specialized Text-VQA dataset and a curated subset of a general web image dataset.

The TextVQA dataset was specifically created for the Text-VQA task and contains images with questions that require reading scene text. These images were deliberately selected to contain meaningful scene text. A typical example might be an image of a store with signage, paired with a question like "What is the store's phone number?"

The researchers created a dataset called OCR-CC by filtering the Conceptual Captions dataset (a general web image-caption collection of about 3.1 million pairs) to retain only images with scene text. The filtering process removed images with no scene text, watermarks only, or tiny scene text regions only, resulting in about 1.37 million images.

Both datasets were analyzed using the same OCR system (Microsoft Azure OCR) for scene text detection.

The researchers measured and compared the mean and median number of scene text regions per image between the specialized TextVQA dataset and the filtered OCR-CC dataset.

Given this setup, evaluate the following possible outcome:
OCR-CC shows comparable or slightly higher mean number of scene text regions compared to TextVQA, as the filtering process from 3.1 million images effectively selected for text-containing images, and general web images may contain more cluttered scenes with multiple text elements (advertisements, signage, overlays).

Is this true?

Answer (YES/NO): NO